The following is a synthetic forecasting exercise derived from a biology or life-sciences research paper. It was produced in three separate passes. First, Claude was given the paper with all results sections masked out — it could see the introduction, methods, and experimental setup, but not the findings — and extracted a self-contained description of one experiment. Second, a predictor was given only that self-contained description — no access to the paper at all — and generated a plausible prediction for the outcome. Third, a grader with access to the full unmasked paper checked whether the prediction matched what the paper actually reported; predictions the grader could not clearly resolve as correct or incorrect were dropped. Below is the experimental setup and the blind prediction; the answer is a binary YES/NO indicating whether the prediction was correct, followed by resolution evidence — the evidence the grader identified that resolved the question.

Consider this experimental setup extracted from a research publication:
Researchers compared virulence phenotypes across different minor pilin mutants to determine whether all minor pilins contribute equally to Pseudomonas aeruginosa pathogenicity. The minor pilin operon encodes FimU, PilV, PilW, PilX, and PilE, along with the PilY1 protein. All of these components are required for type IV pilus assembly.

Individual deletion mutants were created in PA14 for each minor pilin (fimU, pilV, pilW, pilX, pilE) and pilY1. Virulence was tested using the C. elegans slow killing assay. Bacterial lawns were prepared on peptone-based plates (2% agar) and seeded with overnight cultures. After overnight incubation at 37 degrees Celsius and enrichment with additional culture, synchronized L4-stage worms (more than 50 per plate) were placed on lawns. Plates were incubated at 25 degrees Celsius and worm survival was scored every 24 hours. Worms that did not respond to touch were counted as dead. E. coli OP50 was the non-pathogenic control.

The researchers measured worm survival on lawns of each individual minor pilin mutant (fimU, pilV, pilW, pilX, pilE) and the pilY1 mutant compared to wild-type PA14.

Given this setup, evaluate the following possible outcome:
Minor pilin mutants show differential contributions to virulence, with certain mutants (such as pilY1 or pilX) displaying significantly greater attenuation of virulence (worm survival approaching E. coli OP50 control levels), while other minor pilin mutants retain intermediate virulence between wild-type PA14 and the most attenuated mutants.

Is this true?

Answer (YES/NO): NO